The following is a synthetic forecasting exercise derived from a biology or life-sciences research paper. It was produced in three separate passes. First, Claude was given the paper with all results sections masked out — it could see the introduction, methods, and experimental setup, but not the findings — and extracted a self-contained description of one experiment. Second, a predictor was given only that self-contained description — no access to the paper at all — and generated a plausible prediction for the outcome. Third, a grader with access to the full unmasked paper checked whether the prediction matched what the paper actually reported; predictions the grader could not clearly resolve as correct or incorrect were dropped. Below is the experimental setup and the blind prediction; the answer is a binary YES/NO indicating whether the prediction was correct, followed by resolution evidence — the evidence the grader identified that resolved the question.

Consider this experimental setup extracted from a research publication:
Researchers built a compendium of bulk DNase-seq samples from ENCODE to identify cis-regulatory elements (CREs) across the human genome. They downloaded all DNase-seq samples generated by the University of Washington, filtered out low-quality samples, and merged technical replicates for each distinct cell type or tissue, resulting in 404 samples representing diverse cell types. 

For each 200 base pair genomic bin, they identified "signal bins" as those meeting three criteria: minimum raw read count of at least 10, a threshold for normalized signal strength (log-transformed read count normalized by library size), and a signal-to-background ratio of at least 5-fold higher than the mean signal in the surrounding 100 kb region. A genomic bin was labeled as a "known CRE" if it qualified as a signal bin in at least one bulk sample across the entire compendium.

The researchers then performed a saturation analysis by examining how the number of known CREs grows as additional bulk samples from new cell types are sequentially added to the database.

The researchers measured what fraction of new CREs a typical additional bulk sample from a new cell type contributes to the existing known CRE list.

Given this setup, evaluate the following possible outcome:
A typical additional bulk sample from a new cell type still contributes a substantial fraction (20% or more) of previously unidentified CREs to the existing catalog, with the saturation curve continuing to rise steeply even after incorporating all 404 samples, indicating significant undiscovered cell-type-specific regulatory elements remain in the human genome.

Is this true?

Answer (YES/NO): NO